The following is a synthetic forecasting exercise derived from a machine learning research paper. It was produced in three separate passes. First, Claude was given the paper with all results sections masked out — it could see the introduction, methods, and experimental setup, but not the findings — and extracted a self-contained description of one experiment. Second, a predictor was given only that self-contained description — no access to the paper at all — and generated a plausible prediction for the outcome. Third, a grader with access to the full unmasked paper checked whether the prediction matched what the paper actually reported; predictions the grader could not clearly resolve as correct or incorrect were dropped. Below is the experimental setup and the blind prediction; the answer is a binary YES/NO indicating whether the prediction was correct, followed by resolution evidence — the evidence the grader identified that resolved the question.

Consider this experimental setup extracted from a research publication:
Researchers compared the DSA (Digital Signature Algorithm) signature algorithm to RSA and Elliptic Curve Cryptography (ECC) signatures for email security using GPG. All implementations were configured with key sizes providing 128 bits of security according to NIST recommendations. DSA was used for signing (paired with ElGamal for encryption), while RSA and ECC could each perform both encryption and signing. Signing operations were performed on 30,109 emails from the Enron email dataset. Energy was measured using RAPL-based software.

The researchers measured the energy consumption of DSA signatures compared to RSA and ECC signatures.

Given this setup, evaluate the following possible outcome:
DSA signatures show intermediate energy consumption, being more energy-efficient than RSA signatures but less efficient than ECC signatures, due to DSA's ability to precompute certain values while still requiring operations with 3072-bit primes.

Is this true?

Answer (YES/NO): NO